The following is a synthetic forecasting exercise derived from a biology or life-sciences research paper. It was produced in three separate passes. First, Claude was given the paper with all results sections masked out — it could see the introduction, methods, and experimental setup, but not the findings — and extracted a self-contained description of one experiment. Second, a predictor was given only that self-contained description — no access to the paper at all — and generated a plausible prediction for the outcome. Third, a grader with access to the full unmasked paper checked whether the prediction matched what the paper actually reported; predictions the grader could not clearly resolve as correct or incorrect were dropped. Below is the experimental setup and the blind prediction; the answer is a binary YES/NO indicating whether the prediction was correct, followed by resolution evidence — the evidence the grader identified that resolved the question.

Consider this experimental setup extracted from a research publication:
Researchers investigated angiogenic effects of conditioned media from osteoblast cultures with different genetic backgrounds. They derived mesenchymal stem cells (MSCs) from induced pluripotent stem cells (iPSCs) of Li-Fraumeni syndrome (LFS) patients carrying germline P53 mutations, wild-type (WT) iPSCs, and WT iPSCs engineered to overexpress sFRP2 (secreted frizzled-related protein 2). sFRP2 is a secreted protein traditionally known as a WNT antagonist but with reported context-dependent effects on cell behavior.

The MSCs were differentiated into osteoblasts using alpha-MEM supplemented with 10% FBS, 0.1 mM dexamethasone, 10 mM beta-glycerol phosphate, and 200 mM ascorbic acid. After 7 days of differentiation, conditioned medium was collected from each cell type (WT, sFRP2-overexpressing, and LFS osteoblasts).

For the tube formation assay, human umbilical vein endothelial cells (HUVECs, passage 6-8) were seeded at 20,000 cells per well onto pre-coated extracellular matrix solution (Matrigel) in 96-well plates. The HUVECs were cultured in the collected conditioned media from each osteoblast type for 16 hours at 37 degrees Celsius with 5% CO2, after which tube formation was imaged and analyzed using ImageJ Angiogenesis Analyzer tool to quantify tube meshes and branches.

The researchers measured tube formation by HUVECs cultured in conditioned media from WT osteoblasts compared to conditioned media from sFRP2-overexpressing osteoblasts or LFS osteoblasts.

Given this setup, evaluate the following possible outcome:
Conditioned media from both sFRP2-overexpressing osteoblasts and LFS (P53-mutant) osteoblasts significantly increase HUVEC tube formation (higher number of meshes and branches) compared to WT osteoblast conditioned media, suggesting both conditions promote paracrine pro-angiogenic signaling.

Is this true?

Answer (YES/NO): YES